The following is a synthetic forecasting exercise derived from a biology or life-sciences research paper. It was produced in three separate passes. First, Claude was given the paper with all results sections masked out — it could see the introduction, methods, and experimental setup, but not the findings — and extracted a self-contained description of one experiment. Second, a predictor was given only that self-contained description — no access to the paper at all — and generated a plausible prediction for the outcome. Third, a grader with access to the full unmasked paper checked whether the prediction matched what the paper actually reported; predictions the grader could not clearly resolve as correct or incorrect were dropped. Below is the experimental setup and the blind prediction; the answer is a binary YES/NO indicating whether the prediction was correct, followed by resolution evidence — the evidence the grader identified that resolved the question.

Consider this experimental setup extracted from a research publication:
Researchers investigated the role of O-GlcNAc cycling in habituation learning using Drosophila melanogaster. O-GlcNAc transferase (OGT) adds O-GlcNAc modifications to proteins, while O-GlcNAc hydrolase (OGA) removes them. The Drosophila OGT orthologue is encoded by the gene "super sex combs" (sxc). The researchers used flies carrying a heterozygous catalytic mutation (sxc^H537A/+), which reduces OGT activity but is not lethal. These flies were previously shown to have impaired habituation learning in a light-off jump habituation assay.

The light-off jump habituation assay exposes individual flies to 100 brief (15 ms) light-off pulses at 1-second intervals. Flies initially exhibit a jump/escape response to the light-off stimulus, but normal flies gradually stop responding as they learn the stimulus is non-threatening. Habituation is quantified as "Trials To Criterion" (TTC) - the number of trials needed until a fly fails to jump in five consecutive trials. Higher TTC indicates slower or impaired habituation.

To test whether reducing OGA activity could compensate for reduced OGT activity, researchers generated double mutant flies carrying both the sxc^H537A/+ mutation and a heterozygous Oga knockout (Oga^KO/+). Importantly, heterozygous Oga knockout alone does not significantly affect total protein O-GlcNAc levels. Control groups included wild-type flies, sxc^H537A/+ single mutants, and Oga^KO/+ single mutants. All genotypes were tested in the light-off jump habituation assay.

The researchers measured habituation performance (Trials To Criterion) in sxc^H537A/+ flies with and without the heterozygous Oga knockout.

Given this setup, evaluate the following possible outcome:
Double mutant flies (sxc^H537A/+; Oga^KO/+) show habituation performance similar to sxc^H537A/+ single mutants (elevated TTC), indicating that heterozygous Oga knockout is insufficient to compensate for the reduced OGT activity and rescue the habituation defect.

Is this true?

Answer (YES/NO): NO